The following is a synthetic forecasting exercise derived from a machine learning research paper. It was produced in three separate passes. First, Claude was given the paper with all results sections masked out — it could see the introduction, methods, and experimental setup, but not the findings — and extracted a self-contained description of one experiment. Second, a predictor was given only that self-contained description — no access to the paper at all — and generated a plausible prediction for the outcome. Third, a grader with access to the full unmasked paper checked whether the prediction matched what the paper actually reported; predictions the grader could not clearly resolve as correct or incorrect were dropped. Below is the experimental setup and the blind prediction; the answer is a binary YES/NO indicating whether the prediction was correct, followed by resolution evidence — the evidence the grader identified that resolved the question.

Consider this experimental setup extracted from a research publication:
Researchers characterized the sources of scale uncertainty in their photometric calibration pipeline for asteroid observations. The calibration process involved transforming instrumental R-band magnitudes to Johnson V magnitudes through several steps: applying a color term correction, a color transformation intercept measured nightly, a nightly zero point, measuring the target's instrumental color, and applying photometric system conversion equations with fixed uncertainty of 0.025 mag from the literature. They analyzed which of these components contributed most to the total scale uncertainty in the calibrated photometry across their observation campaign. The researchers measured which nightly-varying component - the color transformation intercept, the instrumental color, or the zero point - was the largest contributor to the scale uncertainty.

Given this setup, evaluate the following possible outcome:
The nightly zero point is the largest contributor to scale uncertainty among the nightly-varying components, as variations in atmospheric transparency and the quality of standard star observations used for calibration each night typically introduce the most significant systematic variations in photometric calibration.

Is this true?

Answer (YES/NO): NO